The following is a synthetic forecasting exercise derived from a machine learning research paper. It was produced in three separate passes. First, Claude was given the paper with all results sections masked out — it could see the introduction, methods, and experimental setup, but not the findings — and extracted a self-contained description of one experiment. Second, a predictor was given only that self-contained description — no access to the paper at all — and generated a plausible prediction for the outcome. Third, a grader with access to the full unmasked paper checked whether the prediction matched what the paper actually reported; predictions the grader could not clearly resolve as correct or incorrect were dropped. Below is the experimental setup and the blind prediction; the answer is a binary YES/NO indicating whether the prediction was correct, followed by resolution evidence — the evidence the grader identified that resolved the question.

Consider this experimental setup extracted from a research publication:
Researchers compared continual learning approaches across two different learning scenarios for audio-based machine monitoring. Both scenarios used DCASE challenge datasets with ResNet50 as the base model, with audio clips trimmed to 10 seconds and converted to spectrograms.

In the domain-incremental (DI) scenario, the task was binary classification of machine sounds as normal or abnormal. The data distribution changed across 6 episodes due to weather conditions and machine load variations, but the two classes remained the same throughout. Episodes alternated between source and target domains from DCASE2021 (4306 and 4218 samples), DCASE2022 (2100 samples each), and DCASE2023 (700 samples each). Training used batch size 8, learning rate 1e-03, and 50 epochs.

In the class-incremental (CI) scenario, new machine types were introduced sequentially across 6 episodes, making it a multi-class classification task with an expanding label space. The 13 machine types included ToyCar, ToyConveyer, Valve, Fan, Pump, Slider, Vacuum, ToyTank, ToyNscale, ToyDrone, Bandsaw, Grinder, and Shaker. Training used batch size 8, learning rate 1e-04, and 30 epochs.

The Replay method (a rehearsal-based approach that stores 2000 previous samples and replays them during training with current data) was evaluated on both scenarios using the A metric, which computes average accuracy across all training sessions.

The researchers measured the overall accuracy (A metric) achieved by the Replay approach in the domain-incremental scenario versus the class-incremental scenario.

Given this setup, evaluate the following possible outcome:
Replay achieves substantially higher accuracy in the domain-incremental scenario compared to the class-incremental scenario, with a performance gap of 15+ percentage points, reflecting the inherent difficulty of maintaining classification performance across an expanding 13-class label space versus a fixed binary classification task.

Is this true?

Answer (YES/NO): NO